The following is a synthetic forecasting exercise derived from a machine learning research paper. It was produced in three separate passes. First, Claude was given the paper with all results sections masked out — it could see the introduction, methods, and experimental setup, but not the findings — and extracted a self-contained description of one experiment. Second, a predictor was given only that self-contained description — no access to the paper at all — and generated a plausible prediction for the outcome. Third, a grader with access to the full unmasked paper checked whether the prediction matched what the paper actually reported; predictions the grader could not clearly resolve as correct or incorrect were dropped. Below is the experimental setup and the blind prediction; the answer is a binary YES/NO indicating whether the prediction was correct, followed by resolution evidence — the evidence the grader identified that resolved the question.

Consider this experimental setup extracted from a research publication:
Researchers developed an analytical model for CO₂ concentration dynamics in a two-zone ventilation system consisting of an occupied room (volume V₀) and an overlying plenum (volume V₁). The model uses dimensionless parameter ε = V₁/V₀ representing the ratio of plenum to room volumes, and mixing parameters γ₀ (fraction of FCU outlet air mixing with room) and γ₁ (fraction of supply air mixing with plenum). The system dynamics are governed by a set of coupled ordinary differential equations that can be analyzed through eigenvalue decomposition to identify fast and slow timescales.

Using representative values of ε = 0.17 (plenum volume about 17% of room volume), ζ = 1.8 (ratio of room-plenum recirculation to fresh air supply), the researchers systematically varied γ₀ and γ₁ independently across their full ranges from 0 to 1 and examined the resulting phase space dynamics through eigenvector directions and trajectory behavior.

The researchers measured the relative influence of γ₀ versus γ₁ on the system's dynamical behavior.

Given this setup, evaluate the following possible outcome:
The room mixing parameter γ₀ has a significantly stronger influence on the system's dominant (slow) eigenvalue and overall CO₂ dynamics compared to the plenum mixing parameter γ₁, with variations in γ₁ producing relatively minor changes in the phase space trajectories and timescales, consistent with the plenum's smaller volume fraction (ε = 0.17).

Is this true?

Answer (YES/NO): YES